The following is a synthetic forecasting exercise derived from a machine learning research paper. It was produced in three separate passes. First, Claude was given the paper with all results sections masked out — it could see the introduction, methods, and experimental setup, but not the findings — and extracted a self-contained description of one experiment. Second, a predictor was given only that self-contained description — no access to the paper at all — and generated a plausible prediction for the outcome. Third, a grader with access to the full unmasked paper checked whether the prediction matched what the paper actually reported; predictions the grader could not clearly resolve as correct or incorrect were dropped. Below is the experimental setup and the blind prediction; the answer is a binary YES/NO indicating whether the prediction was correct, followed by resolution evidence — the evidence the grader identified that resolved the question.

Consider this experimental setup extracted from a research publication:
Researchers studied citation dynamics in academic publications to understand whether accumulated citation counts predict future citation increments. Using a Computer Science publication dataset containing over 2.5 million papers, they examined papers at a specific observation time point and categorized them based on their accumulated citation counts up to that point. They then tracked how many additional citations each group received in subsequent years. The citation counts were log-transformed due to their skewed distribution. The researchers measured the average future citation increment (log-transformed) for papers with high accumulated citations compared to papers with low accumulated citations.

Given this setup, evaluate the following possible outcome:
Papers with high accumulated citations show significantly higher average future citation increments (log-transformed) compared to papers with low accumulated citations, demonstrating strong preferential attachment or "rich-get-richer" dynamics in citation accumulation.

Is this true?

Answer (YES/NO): YES